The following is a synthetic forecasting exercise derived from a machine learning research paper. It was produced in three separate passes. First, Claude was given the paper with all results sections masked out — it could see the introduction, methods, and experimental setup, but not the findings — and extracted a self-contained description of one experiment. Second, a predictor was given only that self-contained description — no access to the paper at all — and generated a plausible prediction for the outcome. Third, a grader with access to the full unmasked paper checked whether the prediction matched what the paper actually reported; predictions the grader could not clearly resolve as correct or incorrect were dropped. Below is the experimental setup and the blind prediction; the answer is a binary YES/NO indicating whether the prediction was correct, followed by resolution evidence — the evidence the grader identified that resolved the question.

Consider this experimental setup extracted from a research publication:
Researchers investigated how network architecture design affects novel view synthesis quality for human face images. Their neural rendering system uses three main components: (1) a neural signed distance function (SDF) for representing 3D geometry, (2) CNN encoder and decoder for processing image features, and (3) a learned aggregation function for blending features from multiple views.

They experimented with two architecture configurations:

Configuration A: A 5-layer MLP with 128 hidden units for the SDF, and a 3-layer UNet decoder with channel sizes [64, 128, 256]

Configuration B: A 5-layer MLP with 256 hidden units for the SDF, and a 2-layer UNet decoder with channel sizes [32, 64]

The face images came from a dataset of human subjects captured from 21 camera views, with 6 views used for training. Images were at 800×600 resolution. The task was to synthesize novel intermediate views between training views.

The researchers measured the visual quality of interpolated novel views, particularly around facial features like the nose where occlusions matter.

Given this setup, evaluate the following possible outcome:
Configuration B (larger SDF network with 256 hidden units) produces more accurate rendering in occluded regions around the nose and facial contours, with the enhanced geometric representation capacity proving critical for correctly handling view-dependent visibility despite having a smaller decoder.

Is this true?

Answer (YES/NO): YES